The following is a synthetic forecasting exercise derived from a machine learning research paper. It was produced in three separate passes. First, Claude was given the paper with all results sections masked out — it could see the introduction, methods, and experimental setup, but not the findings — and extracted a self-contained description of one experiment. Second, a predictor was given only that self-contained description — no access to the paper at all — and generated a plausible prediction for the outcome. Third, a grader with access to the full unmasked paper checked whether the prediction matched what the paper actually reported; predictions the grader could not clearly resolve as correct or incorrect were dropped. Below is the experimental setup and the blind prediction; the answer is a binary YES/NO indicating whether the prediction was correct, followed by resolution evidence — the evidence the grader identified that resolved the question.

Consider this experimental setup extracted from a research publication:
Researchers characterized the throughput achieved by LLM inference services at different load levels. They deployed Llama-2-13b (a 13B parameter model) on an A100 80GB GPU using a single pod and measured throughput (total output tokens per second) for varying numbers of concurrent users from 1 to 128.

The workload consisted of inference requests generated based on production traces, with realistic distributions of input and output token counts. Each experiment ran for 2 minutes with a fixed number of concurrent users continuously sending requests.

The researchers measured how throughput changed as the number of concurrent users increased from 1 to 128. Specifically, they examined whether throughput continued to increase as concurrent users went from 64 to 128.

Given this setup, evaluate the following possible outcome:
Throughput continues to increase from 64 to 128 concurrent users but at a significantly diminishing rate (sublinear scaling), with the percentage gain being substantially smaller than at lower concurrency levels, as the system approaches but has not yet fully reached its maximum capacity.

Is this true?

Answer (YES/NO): NO